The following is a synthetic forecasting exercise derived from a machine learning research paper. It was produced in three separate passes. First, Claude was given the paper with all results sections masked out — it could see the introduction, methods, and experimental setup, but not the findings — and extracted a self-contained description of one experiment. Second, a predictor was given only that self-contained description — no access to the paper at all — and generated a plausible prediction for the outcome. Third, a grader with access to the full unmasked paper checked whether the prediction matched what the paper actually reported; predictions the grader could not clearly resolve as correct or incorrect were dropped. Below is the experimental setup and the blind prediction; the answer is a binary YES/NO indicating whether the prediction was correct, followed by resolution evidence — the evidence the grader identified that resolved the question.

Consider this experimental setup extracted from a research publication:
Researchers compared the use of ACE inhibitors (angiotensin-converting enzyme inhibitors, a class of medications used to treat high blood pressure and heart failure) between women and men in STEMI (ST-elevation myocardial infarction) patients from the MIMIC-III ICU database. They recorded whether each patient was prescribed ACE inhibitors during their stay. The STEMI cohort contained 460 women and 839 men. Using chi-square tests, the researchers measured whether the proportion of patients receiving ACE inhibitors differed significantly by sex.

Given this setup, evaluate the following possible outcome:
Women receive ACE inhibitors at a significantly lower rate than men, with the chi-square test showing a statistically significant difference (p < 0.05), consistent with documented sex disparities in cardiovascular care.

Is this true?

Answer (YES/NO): YES